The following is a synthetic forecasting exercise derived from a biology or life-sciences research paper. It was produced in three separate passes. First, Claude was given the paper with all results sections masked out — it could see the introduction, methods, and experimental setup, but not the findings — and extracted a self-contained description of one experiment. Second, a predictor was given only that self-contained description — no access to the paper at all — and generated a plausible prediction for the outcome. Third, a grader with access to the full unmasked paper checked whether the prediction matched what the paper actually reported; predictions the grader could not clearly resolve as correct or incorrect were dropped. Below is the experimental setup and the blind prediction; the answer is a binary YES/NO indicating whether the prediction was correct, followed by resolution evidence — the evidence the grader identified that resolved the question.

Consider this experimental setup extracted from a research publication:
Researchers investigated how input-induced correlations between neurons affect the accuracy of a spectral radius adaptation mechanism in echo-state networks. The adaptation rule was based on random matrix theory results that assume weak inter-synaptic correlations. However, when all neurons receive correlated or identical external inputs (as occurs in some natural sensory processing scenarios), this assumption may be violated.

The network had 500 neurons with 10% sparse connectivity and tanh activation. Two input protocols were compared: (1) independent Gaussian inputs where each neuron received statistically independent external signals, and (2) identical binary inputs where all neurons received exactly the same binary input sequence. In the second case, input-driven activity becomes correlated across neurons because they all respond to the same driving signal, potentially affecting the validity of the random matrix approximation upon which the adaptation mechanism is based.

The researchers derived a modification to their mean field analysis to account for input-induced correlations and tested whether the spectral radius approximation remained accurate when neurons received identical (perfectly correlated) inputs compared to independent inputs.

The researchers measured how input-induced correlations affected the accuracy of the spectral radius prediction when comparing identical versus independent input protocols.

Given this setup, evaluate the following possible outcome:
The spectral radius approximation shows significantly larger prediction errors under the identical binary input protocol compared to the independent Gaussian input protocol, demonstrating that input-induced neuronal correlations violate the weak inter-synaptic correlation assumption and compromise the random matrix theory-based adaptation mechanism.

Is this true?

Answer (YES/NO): YES